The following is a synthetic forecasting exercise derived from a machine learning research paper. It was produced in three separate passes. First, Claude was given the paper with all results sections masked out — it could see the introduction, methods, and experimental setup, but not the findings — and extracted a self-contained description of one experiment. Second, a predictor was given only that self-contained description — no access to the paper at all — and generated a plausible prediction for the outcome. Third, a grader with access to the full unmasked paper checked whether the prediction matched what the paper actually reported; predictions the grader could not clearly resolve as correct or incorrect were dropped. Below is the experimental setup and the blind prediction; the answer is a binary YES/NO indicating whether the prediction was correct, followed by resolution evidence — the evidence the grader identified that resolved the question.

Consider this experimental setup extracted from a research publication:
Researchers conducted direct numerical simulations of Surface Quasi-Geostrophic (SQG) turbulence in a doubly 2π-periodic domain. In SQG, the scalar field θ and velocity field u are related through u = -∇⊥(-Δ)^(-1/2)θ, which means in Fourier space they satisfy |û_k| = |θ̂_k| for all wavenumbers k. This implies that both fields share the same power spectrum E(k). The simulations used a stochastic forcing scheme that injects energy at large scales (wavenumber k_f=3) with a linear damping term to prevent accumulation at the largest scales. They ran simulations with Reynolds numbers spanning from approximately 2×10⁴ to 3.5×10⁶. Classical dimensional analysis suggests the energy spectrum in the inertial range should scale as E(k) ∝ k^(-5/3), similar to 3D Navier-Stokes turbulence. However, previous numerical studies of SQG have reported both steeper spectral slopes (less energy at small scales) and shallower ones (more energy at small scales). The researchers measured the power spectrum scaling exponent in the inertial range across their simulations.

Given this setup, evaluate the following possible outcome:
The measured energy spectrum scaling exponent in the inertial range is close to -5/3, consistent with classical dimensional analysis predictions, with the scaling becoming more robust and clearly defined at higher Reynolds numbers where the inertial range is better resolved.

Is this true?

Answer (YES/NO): NO